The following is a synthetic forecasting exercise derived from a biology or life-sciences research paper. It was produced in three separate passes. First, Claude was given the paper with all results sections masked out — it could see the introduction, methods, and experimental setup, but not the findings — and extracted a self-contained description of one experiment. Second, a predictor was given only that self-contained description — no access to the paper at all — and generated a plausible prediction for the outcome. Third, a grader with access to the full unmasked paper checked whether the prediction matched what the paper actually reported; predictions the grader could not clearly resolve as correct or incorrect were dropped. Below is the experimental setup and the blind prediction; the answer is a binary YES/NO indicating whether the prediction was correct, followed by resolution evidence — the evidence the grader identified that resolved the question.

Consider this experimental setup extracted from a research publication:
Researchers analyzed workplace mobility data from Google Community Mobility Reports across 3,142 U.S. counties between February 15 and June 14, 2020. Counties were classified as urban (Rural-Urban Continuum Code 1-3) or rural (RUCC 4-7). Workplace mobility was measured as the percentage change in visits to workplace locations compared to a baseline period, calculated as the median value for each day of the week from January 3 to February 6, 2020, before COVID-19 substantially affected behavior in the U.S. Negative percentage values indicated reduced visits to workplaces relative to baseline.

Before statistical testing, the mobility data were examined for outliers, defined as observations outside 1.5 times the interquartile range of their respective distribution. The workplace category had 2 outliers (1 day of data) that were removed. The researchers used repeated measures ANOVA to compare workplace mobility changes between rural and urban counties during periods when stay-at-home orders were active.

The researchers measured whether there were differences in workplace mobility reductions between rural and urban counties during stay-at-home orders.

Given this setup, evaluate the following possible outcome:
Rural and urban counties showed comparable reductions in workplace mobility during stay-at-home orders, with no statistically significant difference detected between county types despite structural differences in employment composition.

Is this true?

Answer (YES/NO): NO